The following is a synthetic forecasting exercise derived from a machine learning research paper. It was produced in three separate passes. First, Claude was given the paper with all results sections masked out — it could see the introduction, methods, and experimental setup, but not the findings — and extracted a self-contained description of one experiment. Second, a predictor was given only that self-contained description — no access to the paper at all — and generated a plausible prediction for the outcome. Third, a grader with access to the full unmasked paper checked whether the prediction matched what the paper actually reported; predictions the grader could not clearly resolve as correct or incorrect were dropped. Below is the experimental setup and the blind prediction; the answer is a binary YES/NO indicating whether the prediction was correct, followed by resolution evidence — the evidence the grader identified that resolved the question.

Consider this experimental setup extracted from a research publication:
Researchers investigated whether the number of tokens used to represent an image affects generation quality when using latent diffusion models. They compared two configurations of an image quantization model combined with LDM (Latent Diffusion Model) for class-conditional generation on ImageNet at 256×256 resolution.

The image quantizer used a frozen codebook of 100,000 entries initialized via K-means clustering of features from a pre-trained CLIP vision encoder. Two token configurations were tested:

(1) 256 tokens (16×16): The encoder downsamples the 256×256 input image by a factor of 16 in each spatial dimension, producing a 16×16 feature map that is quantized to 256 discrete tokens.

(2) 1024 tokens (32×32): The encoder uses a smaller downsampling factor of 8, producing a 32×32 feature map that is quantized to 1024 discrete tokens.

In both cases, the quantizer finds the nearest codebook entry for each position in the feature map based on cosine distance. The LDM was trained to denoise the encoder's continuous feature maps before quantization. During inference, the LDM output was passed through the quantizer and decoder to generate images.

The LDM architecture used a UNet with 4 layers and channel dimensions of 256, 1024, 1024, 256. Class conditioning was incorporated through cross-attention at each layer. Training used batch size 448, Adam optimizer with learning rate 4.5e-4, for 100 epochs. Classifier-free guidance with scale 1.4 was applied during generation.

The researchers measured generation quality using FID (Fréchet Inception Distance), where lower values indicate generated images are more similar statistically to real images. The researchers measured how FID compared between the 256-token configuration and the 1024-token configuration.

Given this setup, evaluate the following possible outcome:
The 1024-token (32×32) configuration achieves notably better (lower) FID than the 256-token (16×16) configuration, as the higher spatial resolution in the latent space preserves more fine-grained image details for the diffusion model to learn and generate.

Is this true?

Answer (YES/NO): YES